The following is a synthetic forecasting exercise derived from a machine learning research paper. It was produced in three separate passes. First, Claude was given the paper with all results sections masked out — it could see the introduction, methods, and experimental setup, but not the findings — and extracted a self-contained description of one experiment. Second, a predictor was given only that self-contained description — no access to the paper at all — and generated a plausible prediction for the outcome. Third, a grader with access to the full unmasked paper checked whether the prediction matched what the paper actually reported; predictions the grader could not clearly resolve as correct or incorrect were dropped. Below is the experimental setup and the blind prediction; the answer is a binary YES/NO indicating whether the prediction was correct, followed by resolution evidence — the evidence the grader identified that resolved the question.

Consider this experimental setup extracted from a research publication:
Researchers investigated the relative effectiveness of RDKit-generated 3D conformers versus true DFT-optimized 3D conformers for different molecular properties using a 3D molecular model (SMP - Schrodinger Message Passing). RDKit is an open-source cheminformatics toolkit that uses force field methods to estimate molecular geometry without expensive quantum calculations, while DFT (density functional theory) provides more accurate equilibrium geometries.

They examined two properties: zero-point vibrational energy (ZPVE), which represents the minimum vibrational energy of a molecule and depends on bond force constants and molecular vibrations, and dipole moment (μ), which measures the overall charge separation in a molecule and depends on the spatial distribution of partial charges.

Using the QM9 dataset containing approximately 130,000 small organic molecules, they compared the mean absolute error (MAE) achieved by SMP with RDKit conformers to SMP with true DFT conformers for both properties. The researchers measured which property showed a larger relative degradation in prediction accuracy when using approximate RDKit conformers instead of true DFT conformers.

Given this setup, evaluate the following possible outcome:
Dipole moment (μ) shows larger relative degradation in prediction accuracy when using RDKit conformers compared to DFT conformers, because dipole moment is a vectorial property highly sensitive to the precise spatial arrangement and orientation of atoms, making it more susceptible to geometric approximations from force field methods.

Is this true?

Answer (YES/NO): YES